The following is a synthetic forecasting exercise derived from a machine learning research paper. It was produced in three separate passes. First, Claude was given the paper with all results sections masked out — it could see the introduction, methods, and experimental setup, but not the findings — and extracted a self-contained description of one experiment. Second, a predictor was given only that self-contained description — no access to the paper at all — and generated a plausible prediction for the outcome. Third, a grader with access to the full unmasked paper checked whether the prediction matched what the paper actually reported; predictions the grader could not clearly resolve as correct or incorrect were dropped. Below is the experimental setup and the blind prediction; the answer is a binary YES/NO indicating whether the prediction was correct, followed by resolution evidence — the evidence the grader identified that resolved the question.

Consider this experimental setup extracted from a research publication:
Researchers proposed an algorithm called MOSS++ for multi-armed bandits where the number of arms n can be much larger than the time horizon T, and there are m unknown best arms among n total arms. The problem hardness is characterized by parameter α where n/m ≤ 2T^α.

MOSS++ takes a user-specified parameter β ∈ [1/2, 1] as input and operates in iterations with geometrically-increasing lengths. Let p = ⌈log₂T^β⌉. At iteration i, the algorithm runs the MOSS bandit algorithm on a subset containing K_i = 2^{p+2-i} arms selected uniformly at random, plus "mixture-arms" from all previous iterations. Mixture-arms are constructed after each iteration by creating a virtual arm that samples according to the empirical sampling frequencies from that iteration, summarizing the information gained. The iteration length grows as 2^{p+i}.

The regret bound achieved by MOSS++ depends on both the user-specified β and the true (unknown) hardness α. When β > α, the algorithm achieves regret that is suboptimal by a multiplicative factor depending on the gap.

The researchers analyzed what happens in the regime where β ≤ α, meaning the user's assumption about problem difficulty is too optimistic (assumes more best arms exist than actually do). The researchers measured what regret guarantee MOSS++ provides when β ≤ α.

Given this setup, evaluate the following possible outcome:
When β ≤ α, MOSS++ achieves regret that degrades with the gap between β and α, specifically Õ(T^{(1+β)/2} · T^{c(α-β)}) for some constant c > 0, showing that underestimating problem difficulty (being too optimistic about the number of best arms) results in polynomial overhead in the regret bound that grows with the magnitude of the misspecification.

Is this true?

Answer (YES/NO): NO